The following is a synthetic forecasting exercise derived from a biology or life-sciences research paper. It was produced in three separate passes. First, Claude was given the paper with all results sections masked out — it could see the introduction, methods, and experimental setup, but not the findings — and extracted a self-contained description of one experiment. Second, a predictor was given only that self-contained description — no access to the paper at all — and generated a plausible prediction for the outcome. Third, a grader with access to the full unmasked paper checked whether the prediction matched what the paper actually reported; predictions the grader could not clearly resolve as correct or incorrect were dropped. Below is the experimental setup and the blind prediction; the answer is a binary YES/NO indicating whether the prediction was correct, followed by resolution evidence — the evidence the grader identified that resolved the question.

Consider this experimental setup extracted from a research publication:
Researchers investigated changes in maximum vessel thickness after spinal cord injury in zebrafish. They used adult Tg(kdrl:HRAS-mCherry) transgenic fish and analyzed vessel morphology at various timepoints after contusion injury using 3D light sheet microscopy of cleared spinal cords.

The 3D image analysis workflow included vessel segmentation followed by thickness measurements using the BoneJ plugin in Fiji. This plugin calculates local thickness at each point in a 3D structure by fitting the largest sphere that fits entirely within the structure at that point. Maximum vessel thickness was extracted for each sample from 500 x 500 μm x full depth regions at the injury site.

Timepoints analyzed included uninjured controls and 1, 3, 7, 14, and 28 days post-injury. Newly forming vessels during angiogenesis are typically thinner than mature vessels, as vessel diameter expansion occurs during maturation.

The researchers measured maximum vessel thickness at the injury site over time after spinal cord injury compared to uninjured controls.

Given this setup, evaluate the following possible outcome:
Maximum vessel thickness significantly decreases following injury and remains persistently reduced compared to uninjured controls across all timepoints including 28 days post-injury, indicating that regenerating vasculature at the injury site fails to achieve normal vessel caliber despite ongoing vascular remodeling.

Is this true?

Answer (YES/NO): NO